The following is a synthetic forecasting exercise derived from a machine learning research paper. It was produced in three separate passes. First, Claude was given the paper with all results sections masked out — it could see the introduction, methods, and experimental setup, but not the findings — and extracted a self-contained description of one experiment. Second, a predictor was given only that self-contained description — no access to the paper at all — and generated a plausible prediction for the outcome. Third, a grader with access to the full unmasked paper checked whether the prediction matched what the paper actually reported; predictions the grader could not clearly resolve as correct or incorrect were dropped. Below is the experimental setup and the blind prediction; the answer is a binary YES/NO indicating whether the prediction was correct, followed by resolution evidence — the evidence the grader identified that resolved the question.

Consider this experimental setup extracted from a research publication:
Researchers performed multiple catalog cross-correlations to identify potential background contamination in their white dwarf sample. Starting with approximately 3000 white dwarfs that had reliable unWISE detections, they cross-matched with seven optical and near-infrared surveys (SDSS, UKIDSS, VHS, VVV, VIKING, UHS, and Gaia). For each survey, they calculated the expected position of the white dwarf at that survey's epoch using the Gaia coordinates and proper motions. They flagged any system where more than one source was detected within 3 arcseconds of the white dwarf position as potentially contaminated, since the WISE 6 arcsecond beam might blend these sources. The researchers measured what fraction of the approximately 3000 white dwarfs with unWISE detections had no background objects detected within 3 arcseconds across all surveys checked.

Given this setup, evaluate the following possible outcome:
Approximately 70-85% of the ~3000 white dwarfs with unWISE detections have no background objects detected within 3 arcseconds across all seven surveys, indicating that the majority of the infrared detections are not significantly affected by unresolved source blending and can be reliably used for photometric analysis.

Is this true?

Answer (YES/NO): NO